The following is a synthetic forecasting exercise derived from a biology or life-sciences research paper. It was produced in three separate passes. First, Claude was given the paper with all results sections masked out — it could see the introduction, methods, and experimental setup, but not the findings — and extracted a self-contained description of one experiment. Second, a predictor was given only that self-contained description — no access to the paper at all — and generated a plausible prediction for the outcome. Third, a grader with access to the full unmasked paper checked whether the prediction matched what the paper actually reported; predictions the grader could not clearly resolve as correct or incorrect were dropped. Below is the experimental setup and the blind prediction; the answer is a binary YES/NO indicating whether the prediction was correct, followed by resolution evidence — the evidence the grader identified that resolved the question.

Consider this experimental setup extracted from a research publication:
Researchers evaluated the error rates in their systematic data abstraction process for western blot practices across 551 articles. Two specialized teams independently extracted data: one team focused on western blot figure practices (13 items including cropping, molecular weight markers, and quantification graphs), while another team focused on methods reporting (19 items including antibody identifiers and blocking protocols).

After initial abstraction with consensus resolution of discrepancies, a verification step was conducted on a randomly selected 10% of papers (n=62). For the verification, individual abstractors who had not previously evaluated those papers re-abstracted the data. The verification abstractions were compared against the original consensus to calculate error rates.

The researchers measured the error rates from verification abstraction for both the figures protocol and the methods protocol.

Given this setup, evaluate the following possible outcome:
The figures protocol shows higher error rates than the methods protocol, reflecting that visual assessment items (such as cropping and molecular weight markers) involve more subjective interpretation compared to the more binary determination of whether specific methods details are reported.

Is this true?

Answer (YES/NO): YES